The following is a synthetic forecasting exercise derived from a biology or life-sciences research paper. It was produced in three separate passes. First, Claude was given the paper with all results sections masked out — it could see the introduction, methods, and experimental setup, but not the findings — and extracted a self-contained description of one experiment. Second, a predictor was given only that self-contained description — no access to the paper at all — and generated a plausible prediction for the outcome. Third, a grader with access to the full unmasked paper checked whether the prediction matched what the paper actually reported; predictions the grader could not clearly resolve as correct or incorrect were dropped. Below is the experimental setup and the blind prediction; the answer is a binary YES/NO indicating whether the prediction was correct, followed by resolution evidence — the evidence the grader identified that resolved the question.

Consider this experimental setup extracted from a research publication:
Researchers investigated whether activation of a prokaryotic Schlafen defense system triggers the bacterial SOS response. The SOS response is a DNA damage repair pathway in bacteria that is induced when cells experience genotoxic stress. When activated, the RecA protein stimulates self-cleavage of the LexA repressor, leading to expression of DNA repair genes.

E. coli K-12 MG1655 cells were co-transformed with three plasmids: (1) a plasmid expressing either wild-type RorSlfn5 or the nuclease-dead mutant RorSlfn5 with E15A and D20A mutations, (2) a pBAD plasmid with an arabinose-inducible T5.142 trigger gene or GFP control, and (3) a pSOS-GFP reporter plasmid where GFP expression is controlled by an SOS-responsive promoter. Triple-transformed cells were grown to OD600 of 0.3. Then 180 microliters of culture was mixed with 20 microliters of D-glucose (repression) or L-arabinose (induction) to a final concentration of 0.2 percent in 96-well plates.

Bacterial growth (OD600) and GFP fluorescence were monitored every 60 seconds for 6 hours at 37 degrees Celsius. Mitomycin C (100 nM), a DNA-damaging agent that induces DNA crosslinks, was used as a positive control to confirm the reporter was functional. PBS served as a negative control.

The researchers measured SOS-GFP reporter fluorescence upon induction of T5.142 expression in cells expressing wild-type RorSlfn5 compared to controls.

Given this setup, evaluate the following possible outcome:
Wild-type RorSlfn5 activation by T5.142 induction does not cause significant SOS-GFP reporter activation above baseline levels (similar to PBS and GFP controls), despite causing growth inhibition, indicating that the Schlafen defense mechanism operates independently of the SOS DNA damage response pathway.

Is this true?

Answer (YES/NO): YES